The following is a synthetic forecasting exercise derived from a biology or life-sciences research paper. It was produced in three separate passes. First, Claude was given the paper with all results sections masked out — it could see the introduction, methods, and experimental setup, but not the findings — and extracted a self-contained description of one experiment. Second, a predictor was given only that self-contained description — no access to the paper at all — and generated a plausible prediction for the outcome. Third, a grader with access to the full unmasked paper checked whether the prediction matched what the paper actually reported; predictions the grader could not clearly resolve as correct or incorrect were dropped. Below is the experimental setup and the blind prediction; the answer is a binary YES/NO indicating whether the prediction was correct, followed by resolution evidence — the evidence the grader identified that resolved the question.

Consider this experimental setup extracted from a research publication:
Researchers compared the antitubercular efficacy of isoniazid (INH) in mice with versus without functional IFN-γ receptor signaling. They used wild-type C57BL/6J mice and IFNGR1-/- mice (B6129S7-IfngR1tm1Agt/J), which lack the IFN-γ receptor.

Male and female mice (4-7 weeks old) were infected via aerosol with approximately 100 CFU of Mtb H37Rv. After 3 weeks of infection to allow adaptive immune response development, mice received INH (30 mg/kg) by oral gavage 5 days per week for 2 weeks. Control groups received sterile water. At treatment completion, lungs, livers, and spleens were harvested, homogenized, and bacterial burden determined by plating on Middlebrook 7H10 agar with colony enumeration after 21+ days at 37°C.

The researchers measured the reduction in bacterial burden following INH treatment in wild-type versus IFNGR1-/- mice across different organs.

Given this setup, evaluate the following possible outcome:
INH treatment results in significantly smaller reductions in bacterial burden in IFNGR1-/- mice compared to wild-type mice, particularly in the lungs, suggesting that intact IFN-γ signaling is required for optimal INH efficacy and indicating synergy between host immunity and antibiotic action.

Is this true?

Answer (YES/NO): NO